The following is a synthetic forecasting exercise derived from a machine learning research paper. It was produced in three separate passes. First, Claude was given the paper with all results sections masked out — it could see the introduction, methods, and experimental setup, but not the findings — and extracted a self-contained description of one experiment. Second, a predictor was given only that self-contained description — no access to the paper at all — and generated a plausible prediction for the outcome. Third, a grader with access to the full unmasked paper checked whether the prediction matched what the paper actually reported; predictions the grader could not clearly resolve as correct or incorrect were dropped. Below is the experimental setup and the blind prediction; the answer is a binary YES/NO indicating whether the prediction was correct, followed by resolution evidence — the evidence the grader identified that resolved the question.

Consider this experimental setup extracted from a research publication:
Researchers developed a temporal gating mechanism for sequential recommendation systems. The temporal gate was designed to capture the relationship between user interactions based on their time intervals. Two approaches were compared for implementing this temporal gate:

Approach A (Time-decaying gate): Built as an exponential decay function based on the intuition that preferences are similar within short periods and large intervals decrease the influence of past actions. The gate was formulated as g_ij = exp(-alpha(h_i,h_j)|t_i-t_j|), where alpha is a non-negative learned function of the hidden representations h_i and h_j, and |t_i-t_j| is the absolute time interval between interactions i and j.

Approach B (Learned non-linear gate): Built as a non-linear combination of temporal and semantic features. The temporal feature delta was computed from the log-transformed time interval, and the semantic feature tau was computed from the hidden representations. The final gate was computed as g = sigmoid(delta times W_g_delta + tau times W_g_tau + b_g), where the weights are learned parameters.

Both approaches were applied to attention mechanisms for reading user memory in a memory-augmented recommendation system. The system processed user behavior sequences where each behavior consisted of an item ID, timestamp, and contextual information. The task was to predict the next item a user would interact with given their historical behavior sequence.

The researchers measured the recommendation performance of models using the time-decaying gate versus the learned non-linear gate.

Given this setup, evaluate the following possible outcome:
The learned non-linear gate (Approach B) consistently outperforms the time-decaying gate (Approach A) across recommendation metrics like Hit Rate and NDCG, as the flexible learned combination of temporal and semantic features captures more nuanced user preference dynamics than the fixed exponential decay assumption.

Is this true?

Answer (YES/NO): YES